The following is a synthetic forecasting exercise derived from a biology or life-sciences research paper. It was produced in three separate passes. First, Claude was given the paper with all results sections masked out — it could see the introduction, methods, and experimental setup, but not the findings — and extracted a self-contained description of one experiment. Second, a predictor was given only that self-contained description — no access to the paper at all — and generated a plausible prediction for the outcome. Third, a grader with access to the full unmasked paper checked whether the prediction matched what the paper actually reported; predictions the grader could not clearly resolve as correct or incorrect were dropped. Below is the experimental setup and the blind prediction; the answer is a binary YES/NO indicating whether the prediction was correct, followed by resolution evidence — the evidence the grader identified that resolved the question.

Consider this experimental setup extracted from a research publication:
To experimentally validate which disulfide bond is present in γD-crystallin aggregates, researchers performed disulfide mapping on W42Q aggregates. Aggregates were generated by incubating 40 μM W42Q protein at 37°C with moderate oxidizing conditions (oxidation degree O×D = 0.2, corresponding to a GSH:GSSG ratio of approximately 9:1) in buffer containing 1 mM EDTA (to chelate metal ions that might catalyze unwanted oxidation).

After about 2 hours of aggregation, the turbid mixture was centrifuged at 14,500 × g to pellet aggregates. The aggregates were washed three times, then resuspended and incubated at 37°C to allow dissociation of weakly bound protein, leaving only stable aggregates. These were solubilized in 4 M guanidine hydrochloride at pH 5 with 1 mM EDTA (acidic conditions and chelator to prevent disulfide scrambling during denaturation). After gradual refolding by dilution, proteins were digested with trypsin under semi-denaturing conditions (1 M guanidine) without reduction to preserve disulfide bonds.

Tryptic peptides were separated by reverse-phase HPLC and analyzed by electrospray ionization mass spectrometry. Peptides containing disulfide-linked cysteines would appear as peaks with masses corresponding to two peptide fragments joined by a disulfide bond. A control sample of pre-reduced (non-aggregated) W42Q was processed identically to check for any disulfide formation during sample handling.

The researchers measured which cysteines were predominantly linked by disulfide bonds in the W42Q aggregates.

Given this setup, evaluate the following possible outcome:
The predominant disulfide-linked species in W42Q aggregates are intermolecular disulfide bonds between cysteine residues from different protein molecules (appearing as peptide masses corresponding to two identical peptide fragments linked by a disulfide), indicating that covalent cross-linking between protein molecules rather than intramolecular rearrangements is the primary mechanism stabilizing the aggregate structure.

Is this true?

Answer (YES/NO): NO